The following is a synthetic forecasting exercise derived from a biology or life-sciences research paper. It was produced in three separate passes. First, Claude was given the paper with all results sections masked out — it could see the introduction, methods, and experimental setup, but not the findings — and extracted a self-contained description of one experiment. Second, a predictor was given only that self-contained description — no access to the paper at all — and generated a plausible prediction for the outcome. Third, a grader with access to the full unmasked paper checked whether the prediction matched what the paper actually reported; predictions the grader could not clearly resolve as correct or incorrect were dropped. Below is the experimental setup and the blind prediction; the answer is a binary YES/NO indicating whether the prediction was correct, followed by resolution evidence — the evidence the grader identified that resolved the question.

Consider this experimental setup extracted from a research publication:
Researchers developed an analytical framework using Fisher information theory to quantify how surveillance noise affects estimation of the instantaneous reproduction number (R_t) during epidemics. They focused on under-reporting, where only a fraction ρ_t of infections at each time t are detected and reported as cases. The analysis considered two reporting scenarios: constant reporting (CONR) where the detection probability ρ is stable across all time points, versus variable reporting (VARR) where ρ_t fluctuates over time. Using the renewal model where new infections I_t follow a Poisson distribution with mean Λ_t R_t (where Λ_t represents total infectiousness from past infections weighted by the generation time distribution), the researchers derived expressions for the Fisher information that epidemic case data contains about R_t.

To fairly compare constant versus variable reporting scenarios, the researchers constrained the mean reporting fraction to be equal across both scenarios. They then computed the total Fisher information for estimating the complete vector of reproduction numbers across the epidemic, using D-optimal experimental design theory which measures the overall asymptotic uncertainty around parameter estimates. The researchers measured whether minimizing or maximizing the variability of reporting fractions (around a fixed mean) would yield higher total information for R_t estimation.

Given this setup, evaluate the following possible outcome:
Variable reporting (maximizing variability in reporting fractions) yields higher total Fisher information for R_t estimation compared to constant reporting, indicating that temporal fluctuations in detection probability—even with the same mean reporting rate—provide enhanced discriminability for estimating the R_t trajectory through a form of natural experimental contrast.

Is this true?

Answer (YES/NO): NO